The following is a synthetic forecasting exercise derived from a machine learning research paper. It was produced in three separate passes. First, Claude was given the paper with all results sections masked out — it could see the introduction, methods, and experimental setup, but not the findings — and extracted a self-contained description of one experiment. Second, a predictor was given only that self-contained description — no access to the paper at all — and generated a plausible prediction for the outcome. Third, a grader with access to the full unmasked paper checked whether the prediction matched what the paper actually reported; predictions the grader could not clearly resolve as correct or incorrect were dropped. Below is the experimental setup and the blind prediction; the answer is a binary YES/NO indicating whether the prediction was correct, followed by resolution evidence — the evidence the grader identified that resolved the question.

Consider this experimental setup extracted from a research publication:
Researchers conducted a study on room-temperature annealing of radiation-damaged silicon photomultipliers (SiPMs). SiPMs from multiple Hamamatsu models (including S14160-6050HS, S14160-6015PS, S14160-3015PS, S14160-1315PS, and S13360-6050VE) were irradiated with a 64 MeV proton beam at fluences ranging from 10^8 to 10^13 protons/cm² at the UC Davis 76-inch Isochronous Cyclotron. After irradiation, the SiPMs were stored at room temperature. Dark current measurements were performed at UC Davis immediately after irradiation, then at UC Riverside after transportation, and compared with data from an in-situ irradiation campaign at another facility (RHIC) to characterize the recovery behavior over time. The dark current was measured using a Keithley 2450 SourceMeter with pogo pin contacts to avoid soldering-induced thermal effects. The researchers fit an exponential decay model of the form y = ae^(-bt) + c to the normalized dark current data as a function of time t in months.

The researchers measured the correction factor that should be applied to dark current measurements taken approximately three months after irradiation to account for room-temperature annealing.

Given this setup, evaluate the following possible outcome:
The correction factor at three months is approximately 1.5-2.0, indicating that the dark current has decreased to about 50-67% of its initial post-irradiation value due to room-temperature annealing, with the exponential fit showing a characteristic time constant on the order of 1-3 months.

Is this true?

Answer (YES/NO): NO